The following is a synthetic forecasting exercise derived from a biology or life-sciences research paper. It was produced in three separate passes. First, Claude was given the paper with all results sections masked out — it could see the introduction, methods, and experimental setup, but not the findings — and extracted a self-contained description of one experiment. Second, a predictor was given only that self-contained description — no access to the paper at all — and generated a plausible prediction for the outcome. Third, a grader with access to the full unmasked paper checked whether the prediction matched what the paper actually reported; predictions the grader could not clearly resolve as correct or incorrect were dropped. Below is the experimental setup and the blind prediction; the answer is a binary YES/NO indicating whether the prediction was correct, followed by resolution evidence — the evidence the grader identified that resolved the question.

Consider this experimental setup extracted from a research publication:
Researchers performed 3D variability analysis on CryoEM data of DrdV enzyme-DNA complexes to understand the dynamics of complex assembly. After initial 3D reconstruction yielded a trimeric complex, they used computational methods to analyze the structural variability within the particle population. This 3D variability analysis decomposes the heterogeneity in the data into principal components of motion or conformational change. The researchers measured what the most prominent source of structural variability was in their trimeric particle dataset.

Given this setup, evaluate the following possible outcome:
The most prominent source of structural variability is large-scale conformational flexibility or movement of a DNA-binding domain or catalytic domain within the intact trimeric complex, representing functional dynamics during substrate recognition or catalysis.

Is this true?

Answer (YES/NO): NO